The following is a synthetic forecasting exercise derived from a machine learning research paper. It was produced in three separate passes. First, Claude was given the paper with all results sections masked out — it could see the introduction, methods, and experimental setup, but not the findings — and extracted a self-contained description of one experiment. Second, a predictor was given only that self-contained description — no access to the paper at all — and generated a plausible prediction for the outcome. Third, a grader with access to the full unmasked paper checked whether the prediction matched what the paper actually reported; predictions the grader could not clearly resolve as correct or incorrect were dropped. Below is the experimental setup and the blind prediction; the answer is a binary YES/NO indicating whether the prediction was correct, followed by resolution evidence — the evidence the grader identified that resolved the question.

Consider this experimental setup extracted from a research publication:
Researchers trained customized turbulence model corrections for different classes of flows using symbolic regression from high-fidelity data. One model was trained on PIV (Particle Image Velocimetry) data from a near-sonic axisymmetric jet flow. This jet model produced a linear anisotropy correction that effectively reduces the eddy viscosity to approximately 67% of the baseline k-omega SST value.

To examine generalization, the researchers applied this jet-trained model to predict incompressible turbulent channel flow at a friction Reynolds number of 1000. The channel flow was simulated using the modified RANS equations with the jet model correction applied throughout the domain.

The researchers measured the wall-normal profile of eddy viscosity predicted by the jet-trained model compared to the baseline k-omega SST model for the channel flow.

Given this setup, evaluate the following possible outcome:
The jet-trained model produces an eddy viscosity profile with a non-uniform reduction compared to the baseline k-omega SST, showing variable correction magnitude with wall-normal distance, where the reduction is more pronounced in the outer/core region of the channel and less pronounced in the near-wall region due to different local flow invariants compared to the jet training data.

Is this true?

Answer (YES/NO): NO